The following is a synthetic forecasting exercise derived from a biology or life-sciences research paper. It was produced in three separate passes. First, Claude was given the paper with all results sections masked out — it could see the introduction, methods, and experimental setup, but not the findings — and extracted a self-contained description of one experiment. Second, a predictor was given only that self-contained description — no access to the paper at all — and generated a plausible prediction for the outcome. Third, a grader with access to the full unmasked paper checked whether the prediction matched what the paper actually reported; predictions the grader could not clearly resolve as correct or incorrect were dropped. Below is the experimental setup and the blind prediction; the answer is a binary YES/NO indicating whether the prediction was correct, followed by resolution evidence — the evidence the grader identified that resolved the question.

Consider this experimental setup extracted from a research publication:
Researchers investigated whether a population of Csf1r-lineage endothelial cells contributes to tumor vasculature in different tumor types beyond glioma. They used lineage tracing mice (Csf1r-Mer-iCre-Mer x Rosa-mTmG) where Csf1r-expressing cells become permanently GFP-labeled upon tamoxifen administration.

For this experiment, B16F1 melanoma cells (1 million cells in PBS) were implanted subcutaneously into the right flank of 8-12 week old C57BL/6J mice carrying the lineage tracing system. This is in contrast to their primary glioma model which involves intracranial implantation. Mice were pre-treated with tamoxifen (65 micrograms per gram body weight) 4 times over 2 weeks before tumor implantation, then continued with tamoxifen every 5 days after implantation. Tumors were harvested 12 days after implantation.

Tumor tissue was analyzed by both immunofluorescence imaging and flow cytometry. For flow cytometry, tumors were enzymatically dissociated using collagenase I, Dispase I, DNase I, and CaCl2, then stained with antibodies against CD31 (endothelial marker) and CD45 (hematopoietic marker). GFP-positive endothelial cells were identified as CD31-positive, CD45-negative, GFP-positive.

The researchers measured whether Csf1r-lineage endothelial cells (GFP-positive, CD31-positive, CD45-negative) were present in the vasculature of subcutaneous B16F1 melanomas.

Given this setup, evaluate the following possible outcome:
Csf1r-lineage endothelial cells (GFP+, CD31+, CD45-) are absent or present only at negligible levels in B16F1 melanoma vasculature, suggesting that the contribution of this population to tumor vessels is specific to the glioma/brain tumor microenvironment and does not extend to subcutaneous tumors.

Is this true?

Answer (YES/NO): NO